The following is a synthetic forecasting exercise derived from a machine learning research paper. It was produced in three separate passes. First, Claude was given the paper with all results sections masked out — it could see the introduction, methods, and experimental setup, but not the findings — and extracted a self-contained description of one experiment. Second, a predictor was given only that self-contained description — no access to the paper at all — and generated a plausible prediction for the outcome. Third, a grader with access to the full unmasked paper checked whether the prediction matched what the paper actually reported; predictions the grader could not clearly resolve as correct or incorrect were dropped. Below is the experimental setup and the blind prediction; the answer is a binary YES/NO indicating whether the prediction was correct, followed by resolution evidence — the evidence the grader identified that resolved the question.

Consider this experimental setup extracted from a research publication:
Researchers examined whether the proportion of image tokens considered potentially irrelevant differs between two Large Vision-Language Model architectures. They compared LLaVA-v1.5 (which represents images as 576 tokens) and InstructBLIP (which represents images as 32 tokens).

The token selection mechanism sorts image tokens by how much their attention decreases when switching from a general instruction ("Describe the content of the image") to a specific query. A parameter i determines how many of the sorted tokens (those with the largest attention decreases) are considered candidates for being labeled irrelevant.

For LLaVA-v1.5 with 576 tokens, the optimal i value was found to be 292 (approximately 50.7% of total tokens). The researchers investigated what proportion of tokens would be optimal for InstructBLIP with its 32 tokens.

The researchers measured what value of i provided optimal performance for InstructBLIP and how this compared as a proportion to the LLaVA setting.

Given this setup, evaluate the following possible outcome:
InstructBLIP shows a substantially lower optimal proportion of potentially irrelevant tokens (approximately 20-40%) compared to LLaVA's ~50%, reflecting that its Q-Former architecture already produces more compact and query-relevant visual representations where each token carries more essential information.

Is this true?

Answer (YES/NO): NO